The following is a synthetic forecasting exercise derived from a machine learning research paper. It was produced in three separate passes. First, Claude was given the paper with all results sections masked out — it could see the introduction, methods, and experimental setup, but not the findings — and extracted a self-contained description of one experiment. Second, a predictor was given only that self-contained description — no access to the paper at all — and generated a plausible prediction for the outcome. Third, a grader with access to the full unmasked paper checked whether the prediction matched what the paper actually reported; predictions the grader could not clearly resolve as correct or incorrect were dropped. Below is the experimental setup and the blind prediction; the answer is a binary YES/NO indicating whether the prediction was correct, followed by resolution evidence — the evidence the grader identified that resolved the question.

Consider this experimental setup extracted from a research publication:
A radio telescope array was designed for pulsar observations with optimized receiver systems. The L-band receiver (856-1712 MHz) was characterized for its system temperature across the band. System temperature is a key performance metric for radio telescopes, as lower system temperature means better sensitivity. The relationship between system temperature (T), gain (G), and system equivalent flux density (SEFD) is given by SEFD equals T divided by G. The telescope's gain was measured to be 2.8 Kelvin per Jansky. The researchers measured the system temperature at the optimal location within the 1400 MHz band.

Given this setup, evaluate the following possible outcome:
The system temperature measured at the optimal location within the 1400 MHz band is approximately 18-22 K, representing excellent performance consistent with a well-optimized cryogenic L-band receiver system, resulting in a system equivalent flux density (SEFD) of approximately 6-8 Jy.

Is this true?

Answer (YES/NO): YES